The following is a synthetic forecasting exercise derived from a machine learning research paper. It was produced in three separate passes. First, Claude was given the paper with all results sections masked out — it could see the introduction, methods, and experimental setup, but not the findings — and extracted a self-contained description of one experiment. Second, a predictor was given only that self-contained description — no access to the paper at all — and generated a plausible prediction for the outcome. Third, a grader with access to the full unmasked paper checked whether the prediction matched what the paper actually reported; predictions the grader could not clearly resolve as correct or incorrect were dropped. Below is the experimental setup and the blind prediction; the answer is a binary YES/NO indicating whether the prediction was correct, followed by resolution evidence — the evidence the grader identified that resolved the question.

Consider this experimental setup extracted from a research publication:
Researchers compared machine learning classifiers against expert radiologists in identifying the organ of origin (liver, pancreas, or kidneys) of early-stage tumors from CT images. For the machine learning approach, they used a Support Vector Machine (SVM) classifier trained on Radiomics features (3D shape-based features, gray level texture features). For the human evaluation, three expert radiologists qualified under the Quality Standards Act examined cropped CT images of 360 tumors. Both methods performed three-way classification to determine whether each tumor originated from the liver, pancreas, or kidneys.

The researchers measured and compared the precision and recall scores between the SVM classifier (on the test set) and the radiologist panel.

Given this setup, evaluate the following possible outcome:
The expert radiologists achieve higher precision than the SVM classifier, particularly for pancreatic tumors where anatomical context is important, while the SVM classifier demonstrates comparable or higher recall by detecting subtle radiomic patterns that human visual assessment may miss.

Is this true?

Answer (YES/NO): NO